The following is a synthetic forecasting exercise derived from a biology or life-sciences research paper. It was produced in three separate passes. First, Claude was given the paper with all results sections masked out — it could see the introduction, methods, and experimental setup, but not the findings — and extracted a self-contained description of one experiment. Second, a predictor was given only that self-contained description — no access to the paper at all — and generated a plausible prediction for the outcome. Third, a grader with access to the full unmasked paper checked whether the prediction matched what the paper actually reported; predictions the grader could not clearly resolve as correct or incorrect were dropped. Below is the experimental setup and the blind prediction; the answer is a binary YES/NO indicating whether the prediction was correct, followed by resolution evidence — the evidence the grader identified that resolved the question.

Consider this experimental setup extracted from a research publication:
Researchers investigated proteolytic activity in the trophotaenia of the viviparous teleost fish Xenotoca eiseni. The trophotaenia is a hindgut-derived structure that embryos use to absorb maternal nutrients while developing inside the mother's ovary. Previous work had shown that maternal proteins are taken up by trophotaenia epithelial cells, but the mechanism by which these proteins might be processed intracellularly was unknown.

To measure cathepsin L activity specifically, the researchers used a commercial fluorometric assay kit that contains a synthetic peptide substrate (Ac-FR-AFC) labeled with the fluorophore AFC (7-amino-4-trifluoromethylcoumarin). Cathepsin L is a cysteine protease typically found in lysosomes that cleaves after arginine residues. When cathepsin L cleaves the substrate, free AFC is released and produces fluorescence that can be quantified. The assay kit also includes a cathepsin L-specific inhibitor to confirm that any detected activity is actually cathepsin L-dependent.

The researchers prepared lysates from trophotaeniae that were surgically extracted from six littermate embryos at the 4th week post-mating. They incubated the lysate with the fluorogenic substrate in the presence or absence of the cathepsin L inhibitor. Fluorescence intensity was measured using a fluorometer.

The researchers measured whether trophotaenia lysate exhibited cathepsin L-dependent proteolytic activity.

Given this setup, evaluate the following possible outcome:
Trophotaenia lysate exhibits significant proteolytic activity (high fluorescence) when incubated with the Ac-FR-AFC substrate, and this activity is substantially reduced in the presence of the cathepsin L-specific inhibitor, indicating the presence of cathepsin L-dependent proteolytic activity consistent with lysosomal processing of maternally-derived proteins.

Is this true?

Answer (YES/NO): YES